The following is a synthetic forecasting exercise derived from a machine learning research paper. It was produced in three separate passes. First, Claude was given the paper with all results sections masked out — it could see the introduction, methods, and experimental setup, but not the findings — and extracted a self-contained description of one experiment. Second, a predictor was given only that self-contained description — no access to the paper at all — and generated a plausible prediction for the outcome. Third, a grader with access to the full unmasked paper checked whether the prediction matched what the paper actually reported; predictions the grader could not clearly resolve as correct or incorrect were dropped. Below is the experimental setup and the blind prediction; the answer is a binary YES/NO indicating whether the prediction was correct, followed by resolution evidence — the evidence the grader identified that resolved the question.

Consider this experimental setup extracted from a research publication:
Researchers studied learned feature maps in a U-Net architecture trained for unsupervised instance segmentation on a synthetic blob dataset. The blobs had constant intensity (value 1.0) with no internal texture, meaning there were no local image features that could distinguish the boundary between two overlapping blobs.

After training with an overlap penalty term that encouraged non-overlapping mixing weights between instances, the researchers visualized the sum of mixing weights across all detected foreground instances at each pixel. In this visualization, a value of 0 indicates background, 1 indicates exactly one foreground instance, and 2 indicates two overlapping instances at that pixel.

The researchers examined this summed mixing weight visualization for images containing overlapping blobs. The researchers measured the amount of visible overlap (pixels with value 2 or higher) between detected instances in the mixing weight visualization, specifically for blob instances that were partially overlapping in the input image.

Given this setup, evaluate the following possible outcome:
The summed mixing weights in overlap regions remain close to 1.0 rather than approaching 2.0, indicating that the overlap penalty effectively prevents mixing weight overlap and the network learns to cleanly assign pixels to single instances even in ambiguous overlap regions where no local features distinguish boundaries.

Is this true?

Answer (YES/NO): YES